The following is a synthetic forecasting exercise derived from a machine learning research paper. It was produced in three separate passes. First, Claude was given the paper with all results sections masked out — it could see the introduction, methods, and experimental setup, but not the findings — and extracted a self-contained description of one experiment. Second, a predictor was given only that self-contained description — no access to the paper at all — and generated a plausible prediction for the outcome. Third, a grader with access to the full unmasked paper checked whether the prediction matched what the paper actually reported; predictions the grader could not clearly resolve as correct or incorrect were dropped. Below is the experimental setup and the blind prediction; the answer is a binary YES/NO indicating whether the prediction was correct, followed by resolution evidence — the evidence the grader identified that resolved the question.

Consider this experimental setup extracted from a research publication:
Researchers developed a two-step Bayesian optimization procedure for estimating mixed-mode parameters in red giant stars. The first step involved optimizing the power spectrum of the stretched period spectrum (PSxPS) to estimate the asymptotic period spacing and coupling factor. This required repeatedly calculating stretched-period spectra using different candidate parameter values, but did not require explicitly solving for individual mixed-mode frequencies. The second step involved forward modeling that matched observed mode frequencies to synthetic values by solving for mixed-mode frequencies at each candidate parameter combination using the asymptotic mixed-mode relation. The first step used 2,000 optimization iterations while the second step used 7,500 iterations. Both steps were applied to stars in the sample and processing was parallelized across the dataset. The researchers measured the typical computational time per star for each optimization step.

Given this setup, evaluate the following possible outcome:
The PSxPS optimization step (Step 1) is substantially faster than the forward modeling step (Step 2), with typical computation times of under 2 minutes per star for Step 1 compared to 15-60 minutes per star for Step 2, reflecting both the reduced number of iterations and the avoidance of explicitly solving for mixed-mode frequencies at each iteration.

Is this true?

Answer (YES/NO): NO